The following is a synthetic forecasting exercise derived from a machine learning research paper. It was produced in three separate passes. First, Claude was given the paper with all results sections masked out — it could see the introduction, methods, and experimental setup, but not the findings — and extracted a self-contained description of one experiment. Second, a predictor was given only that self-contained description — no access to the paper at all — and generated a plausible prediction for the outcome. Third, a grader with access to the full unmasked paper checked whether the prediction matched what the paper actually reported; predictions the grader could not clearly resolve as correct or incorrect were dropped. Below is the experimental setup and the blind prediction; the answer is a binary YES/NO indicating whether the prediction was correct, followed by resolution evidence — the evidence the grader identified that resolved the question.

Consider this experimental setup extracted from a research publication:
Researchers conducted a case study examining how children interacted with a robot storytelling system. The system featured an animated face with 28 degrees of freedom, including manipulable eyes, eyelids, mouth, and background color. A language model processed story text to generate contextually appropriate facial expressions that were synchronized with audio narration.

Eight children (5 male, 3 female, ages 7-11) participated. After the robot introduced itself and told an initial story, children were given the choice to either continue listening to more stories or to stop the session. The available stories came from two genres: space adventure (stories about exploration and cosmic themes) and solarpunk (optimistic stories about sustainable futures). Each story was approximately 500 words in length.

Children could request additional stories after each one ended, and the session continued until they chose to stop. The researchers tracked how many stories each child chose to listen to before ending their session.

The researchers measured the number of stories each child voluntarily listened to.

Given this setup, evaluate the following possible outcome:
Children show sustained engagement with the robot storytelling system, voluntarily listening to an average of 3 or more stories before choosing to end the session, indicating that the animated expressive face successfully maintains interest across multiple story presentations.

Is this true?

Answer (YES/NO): NO